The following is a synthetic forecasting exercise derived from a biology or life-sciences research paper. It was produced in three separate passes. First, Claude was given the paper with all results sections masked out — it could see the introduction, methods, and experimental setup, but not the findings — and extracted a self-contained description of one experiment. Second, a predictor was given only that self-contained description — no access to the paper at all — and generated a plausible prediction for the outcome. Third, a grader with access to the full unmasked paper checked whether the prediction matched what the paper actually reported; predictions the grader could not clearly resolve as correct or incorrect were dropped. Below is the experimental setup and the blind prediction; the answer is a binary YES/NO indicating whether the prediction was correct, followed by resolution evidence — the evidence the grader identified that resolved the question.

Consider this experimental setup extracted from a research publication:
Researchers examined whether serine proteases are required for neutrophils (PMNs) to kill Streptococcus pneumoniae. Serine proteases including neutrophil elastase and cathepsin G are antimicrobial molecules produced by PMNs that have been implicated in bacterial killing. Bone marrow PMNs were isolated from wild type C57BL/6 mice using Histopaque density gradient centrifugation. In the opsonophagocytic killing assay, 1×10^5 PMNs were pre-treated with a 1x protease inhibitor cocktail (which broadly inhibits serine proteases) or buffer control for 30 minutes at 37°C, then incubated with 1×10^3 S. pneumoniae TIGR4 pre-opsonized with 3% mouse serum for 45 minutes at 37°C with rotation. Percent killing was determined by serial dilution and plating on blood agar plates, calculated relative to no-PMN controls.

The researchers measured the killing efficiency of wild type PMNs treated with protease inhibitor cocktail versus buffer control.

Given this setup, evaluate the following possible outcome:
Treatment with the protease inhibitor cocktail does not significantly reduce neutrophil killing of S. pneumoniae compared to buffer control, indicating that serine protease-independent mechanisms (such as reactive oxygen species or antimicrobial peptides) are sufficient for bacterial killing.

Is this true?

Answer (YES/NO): NO